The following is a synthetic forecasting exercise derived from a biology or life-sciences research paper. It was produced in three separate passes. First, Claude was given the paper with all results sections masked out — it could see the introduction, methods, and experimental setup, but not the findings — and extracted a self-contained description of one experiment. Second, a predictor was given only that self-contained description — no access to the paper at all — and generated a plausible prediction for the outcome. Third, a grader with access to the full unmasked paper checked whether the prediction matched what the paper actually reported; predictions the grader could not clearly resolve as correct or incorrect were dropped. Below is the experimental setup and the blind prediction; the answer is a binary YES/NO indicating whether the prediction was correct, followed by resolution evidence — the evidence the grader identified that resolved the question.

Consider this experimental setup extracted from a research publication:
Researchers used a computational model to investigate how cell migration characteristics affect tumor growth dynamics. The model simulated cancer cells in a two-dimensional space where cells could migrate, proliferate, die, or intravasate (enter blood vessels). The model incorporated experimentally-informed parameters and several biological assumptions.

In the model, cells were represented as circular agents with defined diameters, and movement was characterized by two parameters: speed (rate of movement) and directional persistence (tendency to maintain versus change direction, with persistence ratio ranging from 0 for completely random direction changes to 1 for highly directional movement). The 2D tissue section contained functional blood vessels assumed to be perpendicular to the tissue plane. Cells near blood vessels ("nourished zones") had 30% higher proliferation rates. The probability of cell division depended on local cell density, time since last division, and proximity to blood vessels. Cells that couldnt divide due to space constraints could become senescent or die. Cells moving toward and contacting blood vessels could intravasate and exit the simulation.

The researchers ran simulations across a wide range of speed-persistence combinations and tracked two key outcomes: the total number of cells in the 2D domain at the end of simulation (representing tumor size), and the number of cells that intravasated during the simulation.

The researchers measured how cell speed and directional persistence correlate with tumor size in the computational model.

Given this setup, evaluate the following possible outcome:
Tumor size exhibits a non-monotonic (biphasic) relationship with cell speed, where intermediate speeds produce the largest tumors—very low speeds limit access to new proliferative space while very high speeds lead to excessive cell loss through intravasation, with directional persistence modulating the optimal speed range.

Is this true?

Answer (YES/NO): NO